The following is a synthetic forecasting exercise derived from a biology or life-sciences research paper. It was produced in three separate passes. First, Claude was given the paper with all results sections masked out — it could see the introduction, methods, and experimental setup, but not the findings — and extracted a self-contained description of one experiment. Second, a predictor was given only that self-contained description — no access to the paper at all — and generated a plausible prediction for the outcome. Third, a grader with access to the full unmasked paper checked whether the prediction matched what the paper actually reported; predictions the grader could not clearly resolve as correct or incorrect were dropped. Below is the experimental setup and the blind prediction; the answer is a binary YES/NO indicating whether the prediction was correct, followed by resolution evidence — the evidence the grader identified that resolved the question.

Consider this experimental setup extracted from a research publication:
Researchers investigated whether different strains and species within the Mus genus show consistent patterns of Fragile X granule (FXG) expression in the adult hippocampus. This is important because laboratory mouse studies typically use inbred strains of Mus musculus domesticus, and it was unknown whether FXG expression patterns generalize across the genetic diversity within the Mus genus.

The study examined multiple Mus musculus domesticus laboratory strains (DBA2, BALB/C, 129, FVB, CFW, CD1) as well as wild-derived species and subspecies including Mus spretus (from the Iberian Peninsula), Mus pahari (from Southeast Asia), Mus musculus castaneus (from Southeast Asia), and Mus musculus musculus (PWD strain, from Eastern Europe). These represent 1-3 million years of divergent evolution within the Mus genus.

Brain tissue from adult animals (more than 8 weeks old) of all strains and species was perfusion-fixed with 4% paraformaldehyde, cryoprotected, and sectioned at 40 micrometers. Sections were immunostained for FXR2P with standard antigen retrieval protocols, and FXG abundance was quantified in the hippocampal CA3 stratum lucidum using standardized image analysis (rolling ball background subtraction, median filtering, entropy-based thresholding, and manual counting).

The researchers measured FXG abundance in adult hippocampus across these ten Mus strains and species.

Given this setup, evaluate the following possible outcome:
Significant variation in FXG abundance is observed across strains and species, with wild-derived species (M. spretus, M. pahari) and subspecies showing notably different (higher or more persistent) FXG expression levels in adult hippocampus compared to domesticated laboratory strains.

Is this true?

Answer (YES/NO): NO